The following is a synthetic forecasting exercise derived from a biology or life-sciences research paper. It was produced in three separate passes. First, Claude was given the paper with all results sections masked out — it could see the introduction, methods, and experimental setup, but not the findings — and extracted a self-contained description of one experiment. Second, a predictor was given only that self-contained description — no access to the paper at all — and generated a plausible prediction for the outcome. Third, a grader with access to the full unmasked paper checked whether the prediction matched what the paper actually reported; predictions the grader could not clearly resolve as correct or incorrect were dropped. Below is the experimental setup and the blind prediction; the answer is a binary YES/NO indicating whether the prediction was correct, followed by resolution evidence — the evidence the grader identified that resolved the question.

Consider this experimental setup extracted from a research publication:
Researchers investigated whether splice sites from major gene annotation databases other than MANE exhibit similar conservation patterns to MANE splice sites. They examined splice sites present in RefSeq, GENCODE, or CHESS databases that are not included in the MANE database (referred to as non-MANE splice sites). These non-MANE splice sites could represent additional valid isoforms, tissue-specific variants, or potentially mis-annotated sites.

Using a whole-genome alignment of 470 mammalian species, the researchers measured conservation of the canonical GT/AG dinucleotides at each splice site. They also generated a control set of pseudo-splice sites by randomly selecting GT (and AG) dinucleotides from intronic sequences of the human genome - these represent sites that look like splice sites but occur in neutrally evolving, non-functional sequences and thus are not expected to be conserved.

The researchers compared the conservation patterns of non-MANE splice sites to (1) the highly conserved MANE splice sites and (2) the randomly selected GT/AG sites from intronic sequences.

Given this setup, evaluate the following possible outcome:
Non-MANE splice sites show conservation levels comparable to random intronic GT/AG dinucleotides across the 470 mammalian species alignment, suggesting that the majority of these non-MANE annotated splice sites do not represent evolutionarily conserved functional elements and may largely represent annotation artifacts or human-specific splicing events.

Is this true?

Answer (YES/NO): NO